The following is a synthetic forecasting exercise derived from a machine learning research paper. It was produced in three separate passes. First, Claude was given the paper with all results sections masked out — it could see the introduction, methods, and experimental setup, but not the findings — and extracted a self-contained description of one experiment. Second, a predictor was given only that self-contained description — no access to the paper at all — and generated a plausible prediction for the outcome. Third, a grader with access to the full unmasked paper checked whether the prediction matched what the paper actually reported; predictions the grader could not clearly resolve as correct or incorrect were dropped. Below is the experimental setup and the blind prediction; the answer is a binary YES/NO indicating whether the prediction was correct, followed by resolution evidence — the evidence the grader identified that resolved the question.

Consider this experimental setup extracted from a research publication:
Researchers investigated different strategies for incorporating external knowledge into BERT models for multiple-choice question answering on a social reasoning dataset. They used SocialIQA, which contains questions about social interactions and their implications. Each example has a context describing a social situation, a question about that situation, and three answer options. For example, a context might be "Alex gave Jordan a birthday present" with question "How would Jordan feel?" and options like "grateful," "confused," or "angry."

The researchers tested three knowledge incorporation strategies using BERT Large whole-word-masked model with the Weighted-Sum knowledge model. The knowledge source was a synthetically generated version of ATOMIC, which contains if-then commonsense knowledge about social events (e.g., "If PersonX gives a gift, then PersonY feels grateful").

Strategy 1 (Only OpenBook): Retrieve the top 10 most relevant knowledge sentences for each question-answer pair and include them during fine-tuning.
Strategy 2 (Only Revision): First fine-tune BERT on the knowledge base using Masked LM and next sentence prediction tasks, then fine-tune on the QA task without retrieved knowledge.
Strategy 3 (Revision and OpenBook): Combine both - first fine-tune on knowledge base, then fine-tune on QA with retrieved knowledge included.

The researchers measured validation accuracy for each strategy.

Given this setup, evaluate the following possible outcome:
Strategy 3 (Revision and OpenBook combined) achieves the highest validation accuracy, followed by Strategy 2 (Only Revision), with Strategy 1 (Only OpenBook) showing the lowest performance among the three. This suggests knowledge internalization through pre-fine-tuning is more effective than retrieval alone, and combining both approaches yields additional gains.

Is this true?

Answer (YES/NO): NO